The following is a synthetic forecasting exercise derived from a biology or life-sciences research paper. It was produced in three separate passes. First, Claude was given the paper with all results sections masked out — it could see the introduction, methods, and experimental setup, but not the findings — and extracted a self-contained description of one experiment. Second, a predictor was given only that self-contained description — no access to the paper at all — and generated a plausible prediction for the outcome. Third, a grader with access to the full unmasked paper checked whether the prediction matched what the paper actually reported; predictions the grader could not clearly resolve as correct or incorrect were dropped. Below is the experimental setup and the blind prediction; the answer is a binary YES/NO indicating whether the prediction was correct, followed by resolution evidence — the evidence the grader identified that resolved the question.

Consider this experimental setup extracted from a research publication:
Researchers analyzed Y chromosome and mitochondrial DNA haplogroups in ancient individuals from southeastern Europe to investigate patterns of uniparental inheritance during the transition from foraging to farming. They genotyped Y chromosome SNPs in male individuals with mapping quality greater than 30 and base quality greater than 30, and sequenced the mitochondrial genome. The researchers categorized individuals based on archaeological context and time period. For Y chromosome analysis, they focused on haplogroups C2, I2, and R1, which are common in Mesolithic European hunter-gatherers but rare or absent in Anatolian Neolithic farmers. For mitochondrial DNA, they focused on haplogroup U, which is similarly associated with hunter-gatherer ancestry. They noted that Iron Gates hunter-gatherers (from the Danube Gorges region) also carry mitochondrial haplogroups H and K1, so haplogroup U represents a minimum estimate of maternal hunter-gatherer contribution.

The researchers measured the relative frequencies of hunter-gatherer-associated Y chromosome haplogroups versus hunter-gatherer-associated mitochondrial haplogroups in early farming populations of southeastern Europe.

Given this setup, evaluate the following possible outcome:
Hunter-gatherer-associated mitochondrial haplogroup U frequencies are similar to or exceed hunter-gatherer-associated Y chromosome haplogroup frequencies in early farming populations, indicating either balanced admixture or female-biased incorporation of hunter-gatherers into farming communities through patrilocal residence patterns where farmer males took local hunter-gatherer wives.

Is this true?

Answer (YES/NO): NO